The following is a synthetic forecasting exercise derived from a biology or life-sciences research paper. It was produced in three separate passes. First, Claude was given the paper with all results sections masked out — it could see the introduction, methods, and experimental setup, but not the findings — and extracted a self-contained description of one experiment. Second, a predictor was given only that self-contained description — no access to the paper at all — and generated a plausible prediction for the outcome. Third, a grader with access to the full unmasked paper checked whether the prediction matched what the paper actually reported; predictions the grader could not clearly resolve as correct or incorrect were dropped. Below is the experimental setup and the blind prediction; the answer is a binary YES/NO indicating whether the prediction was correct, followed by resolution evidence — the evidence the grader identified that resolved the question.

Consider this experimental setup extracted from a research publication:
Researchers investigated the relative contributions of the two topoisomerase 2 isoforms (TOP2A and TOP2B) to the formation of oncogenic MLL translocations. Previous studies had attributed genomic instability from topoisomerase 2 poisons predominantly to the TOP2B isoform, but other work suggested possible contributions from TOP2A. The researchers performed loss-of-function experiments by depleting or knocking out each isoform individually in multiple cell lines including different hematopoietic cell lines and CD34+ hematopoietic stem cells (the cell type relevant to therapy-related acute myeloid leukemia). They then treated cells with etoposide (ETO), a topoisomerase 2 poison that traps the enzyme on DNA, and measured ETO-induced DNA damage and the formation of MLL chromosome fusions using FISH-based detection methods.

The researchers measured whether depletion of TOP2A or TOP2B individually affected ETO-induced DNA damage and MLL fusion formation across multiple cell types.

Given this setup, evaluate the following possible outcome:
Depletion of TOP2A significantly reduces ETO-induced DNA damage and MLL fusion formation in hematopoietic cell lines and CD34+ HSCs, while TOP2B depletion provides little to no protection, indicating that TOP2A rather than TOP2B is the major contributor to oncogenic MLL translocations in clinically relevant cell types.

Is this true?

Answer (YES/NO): NO